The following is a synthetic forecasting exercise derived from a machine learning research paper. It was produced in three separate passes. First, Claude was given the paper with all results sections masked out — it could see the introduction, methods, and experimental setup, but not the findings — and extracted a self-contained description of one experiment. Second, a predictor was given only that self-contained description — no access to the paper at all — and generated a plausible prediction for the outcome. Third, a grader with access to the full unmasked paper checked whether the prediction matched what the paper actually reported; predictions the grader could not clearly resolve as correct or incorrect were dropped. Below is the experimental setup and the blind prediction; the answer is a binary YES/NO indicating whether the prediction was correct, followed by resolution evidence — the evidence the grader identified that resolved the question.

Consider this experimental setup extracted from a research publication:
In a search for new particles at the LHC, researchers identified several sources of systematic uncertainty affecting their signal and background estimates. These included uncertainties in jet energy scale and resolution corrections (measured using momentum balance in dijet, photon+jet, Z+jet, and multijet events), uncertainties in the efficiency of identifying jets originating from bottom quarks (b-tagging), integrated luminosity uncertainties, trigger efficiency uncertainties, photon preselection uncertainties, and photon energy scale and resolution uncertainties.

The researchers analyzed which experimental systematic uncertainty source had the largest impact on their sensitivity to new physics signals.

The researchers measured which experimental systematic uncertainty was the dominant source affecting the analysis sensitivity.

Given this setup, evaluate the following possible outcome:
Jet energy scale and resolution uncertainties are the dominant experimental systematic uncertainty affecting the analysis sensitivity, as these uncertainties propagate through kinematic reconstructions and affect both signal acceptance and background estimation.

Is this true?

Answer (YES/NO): NO